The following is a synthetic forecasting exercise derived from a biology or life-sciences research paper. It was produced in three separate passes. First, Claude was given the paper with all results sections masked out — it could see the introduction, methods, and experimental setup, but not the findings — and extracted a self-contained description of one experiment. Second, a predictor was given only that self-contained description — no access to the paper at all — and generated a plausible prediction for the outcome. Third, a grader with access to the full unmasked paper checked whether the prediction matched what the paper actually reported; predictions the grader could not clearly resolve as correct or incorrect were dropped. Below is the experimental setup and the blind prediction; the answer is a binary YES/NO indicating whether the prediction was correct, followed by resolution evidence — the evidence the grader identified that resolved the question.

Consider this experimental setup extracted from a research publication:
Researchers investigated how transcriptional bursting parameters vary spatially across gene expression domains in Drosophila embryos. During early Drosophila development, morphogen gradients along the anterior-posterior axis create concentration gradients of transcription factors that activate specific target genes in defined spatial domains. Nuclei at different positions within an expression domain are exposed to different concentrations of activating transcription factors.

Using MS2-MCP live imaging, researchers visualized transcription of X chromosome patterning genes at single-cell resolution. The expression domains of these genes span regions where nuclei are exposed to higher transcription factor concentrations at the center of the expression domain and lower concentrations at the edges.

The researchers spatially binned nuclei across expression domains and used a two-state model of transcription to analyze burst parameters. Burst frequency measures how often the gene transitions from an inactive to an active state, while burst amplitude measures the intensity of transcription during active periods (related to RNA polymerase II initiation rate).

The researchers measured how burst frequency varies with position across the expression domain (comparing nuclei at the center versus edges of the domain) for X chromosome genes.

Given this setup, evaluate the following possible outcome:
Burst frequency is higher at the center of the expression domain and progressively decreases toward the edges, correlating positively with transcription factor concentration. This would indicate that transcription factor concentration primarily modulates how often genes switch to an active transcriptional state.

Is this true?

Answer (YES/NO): YES